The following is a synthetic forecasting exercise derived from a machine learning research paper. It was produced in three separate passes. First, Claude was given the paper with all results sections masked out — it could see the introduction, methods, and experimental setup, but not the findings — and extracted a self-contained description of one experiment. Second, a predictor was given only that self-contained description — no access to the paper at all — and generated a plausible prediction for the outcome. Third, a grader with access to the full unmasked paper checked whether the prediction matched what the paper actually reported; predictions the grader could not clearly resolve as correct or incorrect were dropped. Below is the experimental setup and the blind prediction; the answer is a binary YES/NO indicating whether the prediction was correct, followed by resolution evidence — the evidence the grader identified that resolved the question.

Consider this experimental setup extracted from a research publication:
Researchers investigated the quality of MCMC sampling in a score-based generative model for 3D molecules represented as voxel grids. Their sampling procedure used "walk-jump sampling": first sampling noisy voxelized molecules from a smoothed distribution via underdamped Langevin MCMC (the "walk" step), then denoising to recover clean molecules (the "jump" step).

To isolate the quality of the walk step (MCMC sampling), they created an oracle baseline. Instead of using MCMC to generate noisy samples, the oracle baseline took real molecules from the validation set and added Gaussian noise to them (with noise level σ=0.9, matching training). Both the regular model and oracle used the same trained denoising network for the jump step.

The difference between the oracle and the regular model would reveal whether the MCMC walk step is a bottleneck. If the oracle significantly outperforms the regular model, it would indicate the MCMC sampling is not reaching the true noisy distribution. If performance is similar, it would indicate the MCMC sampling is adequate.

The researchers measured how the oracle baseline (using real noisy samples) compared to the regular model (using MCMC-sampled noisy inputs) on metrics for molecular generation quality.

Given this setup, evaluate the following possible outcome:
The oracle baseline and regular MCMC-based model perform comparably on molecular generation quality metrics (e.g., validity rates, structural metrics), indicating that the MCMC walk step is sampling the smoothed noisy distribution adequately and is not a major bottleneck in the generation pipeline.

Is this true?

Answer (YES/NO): NO